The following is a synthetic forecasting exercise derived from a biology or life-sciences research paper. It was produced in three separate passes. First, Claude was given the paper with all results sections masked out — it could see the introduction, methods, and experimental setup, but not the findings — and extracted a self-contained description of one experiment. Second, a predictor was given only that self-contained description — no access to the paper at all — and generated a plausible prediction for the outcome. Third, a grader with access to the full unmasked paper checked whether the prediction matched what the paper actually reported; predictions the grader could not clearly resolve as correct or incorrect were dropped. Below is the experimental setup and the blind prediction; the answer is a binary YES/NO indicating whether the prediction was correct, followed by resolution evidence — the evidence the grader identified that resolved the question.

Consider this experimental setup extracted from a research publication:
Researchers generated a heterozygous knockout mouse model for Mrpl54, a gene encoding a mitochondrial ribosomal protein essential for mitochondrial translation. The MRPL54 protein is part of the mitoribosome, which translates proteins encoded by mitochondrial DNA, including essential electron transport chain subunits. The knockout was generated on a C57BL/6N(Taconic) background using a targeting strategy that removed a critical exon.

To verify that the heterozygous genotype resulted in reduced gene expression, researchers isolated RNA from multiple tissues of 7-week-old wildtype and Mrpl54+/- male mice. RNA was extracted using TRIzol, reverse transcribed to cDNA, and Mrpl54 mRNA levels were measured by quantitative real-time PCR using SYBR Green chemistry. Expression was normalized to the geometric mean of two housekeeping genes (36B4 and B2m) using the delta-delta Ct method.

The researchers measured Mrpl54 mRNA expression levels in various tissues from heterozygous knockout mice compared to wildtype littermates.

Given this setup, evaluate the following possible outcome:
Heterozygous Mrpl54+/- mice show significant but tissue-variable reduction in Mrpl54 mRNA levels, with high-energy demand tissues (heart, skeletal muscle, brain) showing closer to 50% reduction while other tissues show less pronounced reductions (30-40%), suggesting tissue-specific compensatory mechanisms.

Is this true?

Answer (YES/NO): NO